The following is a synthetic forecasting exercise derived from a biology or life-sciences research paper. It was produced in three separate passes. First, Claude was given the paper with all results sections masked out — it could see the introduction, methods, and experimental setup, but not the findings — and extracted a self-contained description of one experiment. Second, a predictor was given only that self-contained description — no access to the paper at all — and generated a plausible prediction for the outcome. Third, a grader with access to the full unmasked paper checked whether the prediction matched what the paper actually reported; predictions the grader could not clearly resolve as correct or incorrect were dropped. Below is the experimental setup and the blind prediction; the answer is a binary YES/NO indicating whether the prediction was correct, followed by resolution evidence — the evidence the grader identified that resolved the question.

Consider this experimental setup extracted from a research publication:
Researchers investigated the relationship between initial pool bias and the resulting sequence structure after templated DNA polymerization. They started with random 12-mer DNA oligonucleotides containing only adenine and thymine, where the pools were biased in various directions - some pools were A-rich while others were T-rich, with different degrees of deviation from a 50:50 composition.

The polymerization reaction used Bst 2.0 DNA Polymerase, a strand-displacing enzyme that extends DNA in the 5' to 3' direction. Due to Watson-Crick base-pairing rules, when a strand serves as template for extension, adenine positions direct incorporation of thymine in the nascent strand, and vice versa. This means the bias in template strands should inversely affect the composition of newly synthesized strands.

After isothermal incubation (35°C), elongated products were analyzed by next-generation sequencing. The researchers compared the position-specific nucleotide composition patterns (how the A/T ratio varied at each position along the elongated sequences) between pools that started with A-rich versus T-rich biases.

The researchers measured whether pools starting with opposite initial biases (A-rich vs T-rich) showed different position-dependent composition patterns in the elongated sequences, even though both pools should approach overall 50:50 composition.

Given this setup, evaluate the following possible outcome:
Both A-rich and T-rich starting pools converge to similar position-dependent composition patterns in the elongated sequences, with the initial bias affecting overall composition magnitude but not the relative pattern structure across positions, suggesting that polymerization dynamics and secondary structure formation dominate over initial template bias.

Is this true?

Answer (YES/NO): NO